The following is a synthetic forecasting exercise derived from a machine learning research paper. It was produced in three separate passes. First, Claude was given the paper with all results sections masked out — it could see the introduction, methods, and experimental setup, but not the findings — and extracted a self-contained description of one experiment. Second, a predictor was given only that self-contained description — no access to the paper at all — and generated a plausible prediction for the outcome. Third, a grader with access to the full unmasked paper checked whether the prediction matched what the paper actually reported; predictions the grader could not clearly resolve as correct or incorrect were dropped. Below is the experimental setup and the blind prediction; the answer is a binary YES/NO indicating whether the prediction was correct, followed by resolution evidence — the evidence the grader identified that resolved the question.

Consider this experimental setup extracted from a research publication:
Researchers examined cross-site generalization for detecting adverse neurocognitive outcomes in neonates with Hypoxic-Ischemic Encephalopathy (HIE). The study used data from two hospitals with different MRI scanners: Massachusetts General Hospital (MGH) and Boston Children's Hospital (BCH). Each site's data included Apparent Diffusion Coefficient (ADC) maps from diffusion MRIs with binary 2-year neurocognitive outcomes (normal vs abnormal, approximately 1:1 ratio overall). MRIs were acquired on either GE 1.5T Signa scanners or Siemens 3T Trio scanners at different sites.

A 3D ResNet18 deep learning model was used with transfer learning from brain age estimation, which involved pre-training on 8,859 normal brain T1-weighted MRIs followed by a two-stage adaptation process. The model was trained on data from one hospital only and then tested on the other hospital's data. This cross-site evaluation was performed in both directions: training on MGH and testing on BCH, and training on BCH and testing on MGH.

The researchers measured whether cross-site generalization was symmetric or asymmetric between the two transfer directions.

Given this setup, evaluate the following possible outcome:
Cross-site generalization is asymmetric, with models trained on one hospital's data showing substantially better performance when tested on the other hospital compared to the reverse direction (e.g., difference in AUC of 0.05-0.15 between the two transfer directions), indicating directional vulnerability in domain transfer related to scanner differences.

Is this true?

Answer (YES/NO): YES